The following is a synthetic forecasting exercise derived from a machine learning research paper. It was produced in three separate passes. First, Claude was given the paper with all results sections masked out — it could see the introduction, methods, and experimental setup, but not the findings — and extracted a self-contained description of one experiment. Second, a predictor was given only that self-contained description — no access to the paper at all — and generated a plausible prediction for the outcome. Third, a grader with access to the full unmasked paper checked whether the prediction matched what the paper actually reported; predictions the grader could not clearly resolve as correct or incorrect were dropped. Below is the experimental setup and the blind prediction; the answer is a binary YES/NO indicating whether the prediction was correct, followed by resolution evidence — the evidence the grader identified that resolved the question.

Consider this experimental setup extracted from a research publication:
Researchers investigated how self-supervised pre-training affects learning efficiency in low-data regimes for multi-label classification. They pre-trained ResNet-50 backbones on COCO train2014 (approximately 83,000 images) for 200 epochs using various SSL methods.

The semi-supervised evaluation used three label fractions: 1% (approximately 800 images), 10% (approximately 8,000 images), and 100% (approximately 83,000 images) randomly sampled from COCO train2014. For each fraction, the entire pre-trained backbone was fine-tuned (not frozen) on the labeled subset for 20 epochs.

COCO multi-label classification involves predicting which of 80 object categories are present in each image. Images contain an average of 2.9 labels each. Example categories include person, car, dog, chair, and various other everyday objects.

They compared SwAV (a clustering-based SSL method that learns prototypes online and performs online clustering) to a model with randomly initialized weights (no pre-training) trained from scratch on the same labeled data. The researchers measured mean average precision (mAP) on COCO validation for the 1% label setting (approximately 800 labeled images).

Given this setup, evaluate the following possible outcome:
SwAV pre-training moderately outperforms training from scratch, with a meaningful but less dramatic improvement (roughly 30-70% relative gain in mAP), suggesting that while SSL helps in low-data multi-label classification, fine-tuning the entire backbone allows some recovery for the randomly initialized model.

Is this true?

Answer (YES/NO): NO